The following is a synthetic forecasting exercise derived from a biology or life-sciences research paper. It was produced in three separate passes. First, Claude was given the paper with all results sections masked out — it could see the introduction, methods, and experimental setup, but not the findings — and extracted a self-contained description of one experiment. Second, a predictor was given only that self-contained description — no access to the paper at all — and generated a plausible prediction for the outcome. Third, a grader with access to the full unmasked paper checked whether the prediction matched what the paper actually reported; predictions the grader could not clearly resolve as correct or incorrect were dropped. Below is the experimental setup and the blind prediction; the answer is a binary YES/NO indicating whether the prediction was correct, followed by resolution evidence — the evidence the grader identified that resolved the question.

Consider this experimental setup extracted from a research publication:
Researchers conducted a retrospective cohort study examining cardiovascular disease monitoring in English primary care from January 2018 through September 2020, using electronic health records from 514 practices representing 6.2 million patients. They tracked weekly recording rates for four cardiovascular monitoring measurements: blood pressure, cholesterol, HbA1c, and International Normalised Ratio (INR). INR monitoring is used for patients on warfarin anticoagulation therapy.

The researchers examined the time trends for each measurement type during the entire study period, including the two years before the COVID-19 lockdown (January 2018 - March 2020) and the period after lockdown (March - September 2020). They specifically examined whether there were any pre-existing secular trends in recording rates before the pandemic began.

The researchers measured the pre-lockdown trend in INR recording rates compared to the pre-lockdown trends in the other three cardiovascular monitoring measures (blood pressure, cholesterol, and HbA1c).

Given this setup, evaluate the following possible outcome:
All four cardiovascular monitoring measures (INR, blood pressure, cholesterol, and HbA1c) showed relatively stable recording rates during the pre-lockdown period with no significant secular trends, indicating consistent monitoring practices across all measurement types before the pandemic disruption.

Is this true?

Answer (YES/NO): NO